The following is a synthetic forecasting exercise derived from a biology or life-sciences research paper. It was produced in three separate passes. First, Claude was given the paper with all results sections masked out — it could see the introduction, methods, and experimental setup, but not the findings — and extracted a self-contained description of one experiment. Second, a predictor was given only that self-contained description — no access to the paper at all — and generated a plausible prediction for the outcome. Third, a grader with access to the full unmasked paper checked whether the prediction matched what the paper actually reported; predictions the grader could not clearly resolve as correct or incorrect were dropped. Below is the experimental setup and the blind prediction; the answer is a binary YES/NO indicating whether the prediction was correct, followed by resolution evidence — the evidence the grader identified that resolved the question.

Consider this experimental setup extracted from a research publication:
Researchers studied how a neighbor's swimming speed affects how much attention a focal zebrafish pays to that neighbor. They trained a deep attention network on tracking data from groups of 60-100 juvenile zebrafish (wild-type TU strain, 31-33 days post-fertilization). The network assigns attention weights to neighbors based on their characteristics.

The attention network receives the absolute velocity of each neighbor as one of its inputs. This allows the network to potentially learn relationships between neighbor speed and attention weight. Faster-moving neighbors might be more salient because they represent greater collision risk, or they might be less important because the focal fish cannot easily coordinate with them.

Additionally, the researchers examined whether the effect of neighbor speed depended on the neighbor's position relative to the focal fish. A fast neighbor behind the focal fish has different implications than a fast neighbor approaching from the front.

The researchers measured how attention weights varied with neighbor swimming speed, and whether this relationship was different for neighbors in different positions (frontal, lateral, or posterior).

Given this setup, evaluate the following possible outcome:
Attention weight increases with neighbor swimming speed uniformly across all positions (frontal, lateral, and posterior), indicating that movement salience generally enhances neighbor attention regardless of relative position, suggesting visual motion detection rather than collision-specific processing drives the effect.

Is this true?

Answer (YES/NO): NO